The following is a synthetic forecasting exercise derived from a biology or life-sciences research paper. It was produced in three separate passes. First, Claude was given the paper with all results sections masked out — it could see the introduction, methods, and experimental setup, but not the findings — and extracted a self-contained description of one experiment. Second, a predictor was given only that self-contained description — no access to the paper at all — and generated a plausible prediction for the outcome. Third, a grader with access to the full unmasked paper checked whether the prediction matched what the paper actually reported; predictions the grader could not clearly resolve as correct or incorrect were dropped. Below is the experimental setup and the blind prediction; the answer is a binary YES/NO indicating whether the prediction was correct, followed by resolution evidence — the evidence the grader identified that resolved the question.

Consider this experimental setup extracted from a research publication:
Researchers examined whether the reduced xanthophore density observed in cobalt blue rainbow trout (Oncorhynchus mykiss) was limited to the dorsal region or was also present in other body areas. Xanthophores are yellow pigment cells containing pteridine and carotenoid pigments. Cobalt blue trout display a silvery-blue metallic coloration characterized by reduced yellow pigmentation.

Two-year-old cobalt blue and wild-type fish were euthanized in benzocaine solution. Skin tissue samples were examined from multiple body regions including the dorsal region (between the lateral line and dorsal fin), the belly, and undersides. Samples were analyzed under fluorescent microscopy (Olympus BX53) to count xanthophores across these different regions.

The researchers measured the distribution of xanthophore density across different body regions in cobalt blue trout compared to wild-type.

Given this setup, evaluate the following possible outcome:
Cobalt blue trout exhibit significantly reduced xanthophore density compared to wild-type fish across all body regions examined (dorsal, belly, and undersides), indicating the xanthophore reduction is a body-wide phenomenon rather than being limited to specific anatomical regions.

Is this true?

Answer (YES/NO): YES